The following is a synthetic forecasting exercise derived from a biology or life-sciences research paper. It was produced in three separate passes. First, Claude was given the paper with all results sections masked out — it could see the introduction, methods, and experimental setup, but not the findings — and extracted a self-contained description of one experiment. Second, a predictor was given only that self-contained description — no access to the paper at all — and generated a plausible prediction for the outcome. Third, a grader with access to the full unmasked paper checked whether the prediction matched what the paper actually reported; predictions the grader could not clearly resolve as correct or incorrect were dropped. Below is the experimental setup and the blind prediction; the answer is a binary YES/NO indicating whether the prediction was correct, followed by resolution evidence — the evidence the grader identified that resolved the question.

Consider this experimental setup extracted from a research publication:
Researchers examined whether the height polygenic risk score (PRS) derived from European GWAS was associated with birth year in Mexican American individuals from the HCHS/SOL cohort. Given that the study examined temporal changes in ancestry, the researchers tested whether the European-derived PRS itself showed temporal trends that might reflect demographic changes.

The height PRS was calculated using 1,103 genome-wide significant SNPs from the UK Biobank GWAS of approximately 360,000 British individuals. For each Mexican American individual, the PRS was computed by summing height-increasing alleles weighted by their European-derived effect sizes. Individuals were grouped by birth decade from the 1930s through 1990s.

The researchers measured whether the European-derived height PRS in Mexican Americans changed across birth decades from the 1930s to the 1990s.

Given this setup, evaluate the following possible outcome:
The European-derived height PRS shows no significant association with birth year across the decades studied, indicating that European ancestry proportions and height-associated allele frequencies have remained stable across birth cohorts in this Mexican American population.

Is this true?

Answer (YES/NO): NO